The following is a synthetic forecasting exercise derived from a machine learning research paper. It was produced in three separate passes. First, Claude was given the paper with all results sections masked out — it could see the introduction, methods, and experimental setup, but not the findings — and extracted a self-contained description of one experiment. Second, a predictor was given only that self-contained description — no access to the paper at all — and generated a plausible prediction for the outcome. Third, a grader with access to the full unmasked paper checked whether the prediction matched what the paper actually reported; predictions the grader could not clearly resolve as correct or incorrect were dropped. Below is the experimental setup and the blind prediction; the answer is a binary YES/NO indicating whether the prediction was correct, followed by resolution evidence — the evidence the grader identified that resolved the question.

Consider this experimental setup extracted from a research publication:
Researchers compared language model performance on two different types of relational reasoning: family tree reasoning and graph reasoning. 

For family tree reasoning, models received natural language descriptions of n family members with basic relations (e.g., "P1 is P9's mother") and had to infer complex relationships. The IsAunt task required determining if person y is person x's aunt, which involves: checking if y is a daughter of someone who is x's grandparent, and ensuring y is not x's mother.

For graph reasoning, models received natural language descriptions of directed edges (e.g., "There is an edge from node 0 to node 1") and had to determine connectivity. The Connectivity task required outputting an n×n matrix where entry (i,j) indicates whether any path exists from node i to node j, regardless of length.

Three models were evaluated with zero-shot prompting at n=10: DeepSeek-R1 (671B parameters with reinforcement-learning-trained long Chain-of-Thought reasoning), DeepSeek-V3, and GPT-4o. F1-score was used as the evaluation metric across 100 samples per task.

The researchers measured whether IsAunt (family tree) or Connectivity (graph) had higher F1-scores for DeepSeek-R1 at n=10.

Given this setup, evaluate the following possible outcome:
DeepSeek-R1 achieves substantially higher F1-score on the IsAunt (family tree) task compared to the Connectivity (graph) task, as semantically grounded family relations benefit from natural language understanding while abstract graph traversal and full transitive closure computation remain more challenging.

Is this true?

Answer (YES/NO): YES